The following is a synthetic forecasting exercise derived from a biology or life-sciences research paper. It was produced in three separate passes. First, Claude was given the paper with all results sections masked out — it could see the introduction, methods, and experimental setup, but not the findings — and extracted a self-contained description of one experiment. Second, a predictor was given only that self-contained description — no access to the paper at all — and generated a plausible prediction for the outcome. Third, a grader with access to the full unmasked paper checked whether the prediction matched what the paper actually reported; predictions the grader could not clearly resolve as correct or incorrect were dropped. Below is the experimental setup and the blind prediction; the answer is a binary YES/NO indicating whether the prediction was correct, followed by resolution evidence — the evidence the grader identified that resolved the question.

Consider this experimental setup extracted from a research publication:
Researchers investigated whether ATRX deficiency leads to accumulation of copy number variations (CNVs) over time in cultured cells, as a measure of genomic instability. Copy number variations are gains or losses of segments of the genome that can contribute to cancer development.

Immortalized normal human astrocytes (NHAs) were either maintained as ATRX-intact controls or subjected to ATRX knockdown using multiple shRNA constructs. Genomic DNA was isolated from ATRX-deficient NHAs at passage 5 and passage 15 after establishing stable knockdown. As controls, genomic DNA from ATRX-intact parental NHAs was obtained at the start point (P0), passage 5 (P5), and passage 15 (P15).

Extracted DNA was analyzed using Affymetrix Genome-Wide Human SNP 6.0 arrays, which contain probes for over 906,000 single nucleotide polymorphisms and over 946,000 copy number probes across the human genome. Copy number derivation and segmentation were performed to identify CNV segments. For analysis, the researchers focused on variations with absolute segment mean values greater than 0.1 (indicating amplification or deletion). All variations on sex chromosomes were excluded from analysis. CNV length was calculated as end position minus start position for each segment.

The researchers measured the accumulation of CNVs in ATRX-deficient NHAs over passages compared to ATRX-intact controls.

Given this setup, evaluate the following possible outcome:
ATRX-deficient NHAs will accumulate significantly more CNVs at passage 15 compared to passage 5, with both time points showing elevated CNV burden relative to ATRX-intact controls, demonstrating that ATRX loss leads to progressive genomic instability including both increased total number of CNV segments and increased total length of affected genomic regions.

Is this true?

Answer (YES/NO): NO